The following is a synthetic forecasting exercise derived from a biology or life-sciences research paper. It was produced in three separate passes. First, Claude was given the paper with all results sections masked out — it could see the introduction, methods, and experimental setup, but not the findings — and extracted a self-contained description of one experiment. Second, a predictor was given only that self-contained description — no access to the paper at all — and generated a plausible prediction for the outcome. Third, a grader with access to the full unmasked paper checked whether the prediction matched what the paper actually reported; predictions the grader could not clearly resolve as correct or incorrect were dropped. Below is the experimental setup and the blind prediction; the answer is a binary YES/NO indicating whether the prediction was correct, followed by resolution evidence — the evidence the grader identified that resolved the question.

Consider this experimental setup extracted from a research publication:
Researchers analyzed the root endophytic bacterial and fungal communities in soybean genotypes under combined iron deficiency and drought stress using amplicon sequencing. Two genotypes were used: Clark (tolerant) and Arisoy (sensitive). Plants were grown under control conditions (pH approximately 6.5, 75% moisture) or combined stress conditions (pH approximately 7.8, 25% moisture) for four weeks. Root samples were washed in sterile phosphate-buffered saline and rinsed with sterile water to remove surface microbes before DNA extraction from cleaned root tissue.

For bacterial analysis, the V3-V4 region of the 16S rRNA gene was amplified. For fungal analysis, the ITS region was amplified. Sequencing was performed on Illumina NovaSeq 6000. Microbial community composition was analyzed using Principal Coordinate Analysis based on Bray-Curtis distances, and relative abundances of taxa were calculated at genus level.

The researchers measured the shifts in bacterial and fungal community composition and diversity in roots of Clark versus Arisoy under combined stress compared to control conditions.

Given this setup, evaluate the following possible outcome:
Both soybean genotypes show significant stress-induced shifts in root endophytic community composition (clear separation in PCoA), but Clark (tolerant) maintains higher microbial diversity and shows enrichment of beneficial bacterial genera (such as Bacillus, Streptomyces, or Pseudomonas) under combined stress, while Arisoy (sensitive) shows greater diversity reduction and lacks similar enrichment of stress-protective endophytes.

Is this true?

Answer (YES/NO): NO